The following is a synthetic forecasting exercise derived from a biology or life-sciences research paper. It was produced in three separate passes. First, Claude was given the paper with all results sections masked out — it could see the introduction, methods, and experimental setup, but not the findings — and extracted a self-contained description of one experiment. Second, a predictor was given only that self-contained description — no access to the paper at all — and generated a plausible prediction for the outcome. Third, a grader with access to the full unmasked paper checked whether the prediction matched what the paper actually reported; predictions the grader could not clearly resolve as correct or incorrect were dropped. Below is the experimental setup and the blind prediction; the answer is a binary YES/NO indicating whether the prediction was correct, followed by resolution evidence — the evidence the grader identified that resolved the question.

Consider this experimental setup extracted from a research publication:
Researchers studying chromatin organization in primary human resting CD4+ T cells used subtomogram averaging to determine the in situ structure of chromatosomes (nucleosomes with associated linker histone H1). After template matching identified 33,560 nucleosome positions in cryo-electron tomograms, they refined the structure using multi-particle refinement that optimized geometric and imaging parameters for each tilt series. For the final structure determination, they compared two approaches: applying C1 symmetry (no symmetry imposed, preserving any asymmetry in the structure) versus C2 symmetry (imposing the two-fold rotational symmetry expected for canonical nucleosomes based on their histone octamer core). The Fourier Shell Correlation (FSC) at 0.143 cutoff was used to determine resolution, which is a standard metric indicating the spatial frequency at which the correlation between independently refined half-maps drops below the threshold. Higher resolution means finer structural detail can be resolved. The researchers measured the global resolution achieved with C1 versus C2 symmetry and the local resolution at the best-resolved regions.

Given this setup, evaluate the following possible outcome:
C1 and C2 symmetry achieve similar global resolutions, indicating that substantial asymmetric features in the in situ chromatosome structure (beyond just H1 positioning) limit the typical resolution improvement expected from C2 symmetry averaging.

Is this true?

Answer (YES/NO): NO